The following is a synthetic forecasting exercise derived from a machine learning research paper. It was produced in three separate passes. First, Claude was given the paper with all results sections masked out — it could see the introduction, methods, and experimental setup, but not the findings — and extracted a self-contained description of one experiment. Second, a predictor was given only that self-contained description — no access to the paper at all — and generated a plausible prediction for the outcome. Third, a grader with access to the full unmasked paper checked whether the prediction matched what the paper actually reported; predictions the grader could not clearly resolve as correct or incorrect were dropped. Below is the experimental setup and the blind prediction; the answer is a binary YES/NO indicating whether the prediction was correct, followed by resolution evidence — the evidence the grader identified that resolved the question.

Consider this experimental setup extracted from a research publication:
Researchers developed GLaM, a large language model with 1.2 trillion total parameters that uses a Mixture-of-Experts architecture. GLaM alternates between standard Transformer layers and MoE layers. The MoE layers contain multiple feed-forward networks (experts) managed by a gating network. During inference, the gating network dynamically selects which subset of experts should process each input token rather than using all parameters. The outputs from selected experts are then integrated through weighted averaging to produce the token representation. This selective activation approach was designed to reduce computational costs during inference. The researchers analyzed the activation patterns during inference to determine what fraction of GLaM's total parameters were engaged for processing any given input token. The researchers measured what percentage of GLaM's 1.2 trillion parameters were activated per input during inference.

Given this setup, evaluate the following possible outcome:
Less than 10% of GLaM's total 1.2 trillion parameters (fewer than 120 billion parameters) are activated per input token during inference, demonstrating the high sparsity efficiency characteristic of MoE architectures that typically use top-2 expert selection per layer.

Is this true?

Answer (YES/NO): YES